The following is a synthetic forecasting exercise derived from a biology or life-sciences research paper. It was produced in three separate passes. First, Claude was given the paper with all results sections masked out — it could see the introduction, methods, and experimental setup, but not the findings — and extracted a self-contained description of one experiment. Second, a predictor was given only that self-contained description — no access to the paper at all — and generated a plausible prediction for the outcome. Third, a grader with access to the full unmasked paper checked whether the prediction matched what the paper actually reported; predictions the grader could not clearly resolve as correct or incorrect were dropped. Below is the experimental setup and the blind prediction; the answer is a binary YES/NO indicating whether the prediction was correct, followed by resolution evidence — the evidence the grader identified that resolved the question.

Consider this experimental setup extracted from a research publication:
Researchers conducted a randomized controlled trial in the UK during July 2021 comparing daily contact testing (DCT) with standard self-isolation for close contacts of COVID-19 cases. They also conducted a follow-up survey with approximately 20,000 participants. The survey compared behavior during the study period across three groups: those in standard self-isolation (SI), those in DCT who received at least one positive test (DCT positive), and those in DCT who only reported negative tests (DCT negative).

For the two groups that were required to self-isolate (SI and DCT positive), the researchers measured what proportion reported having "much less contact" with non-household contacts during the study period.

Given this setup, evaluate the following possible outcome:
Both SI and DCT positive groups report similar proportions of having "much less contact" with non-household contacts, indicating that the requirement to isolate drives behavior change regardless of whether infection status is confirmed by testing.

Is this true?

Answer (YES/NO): YES